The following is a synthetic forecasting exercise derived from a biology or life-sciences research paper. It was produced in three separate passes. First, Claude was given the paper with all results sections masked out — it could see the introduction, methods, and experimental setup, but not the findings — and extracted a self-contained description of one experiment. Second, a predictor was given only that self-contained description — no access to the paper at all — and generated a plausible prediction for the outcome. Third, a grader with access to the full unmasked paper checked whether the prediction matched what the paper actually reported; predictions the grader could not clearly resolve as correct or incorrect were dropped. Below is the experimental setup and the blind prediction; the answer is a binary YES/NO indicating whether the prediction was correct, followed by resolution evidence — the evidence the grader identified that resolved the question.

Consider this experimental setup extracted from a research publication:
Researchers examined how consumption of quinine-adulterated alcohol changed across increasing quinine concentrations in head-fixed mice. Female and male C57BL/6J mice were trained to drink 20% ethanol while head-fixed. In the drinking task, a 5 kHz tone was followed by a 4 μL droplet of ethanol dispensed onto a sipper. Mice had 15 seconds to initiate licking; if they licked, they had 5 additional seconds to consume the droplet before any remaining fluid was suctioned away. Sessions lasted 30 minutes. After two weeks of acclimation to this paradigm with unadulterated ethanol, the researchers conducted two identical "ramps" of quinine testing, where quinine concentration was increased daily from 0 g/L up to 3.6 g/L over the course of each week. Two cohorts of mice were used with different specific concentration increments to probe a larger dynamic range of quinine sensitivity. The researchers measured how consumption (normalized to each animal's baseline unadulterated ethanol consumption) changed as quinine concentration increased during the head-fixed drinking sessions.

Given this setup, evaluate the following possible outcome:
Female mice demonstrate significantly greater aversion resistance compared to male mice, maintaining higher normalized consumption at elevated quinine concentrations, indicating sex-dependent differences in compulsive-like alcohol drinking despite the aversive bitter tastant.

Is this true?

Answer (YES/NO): NO